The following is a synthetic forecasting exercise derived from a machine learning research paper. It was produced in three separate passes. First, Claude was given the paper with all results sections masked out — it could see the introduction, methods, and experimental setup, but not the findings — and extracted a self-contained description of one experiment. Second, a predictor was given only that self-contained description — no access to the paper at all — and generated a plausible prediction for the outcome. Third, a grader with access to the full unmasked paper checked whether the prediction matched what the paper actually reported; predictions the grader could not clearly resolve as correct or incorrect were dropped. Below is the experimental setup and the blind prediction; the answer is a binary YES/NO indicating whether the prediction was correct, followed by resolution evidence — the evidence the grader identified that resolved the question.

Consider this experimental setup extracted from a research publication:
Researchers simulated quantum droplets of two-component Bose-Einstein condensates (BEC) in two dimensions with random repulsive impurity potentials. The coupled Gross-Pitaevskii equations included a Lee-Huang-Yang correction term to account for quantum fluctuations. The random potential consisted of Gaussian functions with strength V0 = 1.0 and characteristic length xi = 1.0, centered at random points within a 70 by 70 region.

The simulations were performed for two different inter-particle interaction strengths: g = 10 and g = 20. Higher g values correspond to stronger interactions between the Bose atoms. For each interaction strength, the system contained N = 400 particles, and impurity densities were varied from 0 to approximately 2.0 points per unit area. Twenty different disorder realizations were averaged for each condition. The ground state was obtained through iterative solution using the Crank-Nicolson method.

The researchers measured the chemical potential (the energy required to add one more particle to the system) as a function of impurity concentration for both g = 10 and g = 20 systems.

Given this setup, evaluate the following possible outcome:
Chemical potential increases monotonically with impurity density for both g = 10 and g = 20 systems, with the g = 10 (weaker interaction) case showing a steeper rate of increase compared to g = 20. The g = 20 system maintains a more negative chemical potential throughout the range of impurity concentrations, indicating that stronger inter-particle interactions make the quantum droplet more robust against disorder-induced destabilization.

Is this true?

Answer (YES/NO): NO